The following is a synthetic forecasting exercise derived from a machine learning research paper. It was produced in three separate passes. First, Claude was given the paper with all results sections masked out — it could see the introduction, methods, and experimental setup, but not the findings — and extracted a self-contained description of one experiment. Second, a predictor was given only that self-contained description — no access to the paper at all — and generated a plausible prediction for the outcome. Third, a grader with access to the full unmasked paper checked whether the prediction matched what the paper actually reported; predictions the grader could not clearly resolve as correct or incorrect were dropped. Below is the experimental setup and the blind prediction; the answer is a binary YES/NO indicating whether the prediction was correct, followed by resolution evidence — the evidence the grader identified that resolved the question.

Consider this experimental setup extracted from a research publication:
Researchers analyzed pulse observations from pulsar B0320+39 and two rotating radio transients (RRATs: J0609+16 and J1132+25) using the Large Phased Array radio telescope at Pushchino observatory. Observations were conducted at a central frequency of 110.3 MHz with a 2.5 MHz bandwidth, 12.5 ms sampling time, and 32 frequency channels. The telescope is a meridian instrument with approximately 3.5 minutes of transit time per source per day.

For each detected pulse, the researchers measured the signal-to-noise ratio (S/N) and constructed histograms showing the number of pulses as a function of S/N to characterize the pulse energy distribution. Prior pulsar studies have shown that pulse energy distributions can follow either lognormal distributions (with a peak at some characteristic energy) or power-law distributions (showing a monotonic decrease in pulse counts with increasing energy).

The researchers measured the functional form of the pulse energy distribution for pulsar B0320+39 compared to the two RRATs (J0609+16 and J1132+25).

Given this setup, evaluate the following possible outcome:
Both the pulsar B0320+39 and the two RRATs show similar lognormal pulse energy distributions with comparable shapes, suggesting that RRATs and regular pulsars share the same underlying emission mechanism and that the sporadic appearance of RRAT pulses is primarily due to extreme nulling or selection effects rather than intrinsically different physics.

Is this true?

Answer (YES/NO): NO